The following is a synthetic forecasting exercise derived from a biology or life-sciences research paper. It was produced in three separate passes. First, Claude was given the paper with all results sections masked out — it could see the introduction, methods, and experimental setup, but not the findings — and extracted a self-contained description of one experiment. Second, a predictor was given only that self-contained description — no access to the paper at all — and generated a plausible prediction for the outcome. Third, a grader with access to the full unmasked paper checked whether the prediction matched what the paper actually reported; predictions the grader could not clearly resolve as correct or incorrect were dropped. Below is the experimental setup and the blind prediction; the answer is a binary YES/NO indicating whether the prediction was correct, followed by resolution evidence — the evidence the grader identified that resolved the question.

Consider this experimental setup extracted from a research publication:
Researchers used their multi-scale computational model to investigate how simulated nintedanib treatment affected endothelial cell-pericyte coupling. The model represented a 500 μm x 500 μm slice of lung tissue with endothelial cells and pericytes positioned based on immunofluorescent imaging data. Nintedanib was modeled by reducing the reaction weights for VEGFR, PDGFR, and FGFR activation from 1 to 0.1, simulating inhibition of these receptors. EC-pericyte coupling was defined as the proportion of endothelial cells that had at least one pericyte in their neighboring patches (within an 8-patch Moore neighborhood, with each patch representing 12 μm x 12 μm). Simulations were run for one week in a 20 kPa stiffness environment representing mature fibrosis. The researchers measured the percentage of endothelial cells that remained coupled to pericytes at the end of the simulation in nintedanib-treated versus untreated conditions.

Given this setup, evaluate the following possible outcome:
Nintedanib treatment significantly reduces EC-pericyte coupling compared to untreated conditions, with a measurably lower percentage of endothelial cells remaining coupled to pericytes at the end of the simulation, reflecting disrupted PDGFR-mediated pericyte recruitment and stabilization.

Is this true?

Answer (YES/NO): YES